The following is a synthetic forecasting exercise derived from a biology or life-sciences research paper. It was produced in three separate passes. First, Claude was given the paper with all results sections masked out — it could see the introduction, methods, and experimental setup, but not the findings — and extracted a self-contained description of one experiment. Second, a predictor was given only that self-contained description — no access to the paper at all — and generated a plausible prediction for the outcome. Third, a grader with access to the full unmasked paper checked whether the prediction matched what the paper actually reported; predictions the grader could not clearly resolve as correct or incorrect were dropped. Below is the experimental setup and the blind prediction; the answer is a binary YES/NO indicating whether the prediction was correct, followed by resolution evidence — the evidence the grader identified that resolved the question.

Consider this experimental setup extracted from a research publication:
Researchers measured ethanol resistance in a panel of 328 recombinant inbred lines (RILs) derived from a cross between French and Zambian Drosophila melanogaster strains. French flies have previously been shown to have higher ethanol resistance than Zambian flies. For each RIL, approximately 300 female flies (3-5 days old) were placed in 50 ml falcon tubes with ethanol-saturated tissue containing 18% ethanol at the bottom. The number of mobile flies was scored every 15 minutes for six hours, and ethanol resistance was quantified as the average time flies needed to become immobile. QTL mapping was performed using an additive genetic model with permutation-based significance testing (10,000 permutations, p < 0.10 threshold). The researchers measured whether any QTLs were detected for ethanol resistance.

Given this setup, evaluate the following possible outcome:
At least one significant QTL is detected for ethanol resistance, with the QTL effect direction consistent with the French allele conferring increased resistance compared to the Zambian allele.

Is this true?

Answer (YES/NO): YES